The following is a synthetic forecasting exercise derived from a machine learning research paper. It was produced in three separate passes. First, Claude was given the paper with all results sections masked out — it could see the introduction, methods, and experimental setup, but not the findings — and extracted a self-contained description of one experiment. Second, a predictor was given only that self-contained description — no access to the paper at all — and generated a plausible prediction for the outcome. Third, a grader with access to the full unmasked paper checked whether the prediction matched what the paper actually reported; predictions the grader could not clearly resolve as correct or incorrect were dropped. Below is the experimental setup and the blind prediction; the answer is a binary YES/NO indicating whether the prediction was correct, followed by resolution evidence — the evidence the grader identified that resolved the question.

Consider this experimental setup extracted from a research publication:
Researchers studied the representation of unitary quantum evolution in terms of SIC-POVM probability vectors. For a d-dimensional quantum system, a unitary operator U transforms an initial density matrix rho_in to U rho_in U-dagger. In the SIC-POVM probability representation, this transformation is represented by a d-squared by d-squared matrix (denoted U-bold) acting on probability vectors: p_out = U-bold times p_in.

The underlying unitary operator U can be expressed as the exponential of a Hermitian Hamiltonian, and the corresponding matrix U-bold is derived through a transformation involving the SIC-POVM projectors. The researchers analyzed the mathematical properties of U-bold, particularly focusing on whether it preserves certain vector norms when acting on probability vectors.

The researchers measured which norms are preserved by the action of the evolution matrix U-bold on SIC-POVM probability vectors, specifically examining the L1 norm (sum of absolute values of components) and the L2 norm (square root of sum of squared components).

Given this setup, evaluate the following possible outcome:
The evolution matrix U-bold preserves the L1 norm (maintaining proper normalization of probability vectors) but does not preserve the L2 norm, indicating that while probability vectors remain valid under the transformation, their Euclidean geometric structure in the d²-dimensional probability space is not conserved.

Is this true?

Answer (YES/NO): NO